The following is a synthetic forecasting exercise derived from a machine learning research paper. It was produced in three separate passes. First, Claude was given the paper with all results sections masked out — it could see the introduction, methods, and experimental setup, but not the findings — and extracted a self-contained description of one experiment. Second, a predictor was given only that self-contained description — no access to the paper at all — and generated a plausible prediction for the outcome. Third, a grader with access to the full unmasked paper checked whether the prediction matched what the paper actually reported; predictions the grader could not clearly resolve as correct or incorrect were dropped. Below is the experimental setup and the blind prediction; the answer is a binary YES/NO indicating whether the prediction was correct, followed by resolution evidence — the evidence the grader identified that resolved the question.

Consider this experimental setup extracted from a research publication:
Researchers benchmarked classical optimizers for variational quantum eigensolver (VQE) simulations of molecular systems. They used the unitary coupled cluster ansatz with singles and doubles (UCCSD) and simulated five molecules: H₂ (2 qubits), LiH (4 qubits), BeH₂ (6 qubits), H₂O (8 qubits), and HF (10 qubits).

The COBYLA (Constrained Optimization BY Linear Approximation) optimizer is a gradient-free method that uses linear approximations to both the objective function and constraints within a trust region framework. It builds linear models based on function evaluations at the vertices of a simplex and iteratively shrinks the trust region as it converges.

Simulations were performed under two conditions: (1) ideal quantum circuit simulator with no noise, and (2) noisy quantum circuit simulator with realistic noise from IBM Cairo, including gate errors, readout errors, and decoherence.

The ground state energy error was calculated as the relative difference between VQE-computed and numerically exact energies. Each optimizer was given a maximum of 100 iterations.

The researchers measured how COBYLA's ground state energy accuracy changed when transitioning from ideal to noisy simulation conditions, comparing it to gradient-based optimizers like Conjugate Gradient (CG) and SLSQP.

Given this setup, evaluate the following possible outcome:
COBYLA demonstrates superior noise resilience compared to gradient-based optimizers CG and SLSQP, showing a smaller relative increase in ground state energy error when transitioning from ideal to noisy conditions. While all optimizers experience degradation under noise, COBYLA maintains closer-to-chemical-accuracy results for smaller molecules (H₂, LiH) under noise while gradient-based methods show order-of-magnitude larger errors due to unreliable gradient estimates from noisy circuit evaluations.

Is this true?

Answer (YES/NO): NO